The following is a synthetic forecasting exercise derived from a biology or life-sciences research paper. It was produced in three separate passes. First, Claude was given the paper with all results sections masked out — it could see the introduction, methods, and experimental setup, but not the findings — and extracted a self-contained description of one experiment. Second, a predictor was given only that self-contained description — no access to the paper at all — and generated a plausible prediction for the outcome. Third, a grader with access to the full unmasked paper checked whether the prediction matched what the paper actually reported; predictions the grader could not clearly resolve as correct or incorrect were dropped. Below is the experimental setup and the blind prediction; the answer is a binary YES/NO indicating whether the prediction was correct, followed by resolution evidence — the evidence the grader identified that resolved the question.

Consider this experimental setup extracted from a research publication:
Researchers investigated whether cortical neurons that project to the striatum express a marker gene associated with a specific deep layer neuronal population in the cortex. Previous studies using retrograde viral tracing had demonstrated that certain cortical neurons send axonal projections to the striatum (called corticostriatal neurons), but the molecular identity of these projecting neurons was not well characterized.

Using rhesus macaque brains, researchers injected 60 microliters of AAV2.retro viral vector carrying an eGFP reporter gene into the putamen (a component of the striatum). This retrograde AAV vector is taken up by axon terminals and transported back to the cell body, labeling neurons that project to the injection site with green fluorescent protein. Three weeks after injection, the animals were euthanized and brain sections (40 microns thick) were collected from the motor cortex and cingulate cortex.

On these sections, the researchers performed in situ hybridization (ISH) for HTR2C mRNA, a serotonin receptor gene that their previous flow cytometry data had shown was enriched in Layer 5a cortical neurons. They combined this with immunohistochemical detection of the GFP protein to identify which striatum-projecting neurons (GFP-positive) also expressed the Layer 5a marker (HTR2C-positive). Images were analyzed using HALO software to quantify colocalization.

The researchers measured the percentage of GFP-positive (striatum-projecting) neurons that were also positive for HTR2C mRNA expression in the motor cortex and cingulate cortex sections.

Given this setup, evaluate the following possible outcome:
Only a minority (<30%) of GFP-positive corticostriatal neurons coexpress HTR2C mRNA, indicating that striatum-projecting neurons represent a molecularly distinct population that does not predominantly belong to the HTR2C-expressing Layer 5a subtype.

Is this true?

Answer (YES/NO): NO